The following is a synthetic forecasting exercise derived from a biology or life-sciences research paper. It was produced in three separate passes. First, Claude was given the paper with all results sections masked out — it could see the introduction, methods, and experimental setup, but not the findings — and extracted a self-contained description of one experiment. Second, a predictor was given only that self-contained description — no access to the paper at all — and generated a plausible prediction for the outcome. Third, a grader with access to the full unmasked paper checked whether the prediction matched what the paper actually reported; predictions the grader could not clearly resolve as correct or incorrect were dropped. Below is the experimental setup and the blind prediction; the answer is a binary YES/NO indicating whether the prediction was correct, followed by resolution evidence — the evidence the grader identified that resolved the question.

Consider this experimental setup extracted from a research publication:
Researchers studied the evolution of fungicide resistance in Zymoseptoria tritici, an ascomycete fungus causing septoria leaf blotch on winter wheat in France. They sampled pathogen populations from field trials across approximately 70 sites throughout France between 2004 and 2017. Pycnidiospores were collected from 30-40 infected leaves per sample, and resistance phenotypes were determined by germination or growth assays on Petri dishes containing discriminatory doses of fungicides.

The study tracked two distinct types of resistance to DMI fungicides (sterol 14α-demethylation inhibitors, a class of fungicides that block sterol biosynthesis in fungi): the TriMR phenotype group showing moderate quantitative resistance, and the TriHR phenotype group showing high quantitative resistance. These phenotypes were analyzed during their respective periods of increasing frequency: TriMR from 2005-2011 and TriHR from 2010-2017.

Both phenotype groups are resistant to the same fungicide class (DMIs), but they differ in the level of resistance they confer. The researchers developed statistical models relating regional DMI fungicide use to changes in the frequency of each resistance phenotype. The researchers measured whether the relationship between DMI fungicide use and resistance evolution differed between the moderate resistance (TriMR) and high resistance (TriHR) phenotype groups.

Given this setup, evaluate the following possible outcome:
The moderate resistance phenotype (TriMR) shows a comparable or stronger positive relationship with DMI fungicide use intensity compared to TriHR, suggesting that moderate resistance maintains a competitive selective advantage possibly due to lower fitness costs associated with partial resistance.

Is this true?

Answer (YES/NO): YES